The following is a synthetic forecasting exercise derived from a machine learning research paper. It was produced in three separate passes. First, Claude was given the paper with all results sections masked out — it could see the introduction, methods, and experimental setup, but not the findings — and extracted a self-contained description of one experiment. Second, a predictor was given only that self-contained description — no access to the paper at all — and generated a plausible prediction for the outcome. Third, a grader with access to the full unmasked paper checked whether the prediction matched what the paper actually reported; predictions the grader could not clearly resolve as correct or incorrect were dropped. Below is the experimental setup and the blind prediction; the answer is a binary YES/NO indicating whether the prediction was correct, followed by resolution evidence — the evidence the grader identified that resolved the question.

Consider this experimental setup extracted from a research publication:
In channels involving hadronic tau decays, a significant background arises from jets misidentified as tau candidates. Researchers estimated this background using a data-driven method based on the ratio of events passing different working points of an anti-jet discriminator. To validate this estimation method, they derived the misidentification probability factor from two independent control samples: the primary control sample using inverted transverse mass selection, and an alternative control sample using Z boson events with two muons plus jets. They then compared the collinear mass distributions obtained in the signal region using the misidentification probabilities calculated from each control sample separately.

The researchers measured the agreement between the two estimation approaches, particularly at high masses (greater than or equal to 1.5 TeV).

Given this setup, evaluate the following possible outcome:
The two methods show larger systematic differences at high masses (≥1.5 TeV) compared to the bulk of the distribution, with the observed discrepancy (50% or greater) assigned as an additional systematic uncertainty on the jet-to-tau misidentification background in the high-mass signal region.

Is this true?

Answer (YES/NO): NO